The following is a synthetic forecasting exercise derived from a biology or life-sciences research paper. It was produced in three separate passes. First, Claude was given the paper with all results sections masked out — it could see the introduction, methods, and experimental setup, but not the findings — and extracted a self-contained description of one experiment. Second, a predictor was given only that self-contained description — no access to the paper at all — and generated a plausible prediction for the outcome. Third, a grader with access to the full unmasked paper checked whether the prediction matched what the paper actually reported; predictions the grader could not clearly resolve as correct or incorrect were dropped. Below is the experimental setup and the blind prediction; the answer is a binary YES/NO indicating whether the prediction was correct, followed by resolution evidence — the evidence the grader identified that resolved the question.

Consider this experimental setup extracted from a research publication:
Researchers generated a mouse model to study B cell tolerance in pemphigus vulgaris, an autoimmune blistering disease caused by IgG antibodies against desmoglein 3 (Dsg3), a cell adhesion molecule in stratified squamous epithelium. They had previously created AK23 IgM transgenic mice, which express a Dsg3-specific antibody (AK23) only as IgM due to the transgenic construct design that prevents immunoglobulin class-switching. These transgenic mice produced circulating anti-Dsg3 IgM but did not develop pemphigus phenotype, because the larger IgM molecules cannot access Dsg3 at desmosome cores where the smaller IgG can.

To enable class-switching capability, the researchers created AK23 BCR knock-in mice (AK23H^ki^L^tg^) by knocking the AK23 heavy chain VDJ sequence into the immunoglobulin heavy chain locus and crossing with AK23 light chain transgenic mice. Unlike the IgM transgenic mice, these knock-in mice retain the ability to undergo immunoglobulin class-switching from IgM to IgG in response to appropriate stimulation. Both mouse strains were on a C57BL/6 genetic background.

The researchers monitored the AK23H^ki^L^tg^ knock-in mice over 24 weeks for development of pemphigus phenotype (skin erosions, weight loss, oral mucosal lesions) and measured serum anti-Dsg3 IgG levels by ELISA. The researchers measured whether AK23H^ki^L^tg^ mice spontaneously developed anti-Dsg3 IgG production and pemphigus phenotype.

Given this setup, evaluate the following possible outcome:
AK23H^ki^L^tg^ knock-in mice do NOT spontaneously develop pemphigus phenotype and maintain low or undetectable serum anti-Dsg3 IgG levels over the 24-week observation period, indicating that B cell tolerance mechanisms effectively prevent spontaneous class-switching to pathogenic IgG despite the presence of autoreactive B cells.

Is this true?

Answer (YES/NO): YES